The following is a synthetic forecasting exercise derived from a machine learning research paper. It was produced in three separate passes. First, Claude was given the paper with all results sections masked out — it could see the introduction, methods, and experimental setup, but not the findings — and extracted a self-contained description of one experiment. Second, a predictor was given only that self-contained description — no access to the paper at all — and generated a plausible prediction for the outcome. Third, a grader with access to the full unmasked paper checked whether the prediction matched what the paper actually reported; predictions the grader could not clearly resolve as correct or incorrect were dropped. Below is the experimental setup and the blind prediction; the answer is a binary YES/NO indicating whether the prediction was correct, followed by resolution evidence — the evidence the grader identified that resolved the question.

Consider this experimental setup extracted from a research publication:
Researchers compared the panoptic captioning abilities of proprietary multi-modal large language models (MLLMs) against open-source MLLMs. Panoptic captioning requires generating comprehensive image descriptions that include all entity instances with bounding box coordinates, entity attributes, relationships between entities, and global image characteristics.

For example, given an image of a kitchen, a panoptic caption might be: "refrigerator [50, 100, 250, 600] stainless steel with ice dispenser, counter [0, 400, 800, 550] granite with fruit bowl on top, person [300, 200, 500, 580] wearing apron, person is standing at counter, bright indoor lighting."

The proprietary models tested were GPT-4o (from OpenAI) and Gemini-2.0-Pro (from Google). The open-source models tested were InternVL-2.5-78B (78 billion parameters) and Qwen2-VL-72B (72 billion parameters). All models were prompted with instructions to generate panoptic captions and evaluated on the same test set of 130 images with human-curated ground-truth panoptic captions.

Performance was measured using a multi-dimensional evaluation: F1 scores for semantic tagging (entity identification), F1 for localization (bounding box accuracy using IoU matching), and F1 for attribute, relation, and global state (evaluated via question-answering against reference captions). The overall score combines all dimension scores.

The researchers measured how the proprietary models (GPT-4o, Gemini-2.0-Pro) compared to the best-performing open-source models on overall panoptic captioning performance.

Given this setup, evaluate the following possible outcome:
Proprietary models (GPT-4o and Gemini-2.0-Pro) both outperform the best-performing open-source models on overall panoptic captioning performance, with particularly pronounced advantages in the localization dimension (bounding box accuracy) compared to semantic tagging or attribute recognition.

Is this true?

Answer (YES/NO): NO